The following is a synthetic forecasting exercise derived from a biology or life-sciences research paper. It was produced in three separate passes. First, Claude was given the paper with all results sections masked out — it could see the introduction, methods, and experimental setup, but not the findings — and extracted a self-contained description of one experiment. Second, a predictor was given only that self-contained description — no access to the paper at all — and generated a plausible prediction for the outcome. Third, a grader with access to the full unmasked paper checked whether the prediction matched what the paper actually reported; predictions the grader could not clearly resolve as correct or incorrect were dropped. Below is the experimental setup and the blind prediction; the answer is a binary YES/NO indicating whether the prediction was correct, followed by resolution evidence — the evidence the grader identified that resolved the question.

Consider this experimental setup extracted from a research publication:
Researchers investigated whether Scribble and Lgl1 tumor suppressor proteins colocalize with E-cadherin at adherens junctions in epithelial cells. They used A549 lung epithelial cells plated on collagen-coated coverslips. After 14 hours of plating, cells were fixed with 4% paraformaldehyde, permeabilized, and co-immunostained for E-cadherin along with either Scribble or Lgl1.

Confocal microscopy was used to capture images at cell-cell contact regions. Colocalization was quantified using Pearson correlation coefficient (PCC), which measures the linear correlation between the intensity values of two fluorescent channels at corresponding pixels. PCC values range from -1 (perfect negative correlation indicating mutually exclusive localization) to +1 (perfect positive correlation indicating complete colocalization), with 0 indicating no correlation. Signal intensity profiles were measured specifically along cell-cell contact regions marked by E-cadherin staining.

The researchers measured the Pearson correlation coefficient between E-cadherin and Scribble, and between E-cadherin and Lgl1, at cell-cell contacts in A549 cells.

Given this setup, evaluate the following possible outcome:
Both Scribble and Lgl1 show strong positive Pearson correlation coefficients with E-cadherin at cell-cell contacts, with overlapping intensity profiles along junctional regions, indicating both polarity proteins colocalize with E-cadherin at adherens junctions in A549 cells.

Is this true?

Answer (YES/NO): YES